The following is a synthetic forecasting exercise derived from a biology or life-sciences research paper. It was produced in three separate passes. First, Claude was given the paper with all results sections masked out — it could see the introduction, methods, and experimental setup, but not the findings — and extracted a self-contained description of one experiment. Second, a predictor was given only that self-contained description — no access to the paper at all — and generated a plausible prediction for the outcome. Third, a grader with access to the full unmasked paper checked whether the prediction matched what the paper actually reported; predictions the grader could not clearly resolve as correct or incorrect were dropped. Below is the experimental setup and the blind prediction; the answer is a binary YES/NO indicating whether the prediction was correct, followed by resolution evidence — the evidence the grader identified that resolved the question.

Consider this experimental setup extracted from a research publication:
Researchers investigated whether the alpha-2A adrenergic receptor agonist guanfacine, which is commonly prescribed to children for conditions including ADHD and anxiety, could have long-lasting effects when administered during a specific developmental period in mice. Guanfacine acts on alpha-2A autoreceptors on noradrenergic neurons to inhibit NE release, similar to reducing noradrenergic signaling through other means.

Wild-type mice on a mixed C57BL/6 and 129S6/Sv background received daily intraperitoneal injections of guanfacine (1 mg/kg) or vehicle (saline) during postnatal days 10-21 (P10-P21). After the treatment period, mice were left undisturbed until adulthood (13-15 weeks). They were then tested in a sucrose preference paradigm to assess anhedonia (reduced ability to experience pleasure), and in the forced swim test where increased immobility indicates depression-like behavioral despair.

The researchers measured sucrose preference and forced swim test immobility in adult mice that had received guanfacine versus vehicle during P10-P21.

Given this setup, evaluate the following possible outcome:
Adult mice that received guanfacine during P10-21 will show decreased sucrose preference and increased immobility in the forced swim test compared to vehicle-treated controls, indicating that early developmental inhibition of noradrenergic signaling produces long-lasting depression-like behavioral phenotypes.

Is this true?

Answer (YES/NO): YES